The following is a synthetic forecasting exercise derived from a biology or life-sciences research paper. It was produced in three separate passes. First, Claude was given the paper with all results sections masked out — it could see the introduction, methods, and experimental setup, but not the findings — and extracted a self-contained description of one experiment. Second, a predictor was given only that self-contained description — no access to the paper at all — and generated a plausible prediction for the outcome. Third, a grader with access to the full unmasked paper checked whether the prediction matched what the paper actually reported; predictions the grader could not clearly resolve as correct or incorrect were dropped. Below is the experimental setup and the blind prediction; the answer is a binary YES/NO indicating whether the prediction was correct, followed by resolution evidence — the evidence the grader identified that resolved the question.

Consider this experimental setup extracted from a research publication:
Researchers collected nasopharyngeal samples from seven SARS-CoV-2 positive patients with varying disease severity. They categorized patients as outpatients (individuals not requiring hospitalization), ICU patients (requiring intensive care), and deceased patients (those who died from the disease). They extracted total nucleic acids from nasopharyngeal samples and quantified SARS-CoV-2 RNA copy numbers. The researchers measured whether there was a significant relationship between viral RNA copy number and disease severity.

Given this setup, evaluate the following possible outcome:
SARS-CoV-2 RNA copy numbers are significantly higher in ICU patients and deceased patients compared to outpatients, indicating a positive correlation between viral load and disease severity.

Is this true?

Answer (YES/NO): NO